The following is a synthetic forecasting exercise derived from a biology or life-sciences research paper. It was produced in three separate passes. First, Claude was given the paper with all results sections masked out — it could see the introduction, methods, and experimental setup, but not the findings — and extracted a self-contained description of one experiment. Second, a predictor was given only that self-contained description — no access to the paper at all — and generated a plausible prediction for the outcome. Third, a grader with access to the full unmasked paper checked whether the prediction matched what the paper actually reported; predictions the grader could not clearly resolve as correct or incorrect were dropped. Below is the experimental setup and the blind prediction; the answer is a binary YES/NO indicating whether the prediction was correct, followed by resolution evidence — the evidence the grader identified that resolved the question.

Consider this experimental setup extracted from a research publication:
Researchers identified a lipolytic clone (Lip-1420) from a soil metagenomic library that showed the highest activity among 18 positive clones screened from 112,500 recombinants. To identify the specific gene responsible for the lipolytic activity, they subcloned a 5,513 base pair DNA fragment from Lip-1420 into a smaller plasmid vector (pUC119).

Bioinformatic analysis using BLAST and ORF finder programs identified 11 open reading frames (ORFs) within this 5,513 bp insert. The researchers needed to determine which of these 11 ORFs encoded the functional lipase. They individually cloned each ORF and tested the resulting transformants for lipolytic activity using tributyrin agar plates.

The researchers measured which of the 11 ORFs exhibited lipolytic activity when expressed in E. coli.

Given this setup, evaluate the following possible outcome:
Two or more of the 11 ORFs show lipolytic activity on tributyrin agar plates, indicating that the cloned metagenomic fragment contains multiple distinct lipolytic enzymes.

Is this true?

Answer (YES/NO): NO